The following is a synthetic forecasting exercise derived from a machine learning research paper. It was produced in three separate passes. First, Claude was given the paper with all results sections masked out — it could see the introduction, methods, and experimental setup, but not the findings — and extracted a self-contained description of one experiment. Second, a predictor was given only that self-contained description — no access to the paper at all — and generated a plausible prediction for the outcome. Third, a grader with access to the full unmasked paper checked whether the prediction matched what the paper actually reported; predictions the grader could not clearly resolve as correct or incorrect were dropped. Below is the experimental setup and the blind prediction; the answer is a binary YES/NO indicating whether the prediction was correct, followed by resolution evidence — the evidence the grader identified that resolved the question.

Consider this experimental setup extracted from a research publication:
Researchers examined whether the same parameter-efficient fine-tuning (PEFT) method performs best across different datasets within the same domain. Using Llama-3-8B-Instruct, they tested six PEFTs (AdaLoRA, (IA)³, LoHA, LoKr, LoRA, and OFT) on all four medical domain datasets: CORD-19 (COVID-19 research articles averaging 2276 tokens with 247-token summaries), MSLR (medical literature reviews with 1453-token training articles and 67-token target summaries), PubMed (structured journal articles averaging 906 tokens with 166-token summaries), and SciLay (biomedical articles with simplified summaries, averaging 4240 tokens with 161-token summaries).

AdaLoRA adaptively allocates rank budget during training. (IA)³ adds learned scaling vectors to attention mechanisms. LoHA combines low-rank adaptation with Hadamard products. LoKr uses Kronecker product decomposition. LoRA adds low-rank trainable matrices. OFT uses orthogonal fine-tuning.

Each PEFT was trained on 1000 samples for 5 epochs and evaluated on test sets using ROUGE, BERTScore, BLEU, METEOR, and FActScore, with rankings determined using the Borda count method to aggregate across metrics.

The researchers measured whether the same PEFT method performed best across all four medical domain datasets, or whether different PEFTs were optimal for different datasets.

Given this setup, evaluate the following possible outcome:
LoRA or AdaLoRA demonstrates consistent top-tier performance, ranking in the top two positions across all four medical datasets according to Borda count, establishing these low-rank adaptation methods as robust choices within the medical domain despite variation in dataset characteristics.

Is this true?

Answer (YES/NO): NO